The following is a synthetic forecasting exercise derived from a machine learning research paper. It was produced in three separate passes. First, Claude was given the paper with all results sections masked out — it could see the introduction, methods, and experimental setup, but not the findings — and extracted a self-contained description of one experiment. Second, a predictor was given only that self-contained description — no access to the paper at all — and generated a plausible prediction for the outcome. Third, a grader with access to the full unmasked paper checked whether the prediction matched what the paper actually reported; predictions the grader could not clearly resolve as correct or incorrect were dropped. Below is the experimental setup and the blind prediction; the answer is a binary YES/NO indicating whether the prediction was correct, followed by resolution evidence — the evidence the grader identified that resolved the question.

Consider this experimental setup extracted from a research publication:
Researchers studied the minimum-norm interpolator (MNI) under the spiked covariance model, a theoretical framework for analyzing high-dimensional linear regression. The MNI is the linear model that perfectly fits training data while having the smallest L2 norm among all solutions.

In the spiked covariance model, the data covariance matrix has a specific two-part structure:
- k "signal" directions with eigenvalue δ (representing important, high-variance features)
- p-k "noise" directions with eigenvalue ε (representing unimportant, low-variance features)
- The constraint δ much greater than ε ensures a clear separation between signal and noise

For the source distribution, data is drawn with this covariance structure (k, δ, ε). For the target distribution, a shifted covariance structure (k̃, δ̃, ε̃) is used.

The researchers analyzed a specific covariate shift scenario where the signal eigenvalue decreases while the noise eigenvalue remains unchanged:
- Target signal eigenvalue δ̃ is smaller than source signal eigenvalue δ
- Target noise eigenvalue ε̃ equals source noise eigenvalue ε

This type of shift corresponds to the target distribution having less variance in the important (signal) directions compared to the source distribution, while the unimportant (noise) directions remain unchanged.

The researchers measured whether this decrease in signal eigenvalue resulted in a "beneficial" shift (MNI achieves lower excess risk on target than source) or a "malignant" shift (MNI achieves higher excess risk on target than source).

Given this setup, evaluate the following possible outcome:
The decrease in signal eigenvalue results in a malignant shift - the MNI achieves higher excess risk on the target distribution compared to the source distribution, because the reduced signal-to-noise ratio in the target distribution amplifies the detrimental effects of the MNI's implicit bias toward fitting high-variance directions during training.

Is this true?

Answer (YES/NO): NO